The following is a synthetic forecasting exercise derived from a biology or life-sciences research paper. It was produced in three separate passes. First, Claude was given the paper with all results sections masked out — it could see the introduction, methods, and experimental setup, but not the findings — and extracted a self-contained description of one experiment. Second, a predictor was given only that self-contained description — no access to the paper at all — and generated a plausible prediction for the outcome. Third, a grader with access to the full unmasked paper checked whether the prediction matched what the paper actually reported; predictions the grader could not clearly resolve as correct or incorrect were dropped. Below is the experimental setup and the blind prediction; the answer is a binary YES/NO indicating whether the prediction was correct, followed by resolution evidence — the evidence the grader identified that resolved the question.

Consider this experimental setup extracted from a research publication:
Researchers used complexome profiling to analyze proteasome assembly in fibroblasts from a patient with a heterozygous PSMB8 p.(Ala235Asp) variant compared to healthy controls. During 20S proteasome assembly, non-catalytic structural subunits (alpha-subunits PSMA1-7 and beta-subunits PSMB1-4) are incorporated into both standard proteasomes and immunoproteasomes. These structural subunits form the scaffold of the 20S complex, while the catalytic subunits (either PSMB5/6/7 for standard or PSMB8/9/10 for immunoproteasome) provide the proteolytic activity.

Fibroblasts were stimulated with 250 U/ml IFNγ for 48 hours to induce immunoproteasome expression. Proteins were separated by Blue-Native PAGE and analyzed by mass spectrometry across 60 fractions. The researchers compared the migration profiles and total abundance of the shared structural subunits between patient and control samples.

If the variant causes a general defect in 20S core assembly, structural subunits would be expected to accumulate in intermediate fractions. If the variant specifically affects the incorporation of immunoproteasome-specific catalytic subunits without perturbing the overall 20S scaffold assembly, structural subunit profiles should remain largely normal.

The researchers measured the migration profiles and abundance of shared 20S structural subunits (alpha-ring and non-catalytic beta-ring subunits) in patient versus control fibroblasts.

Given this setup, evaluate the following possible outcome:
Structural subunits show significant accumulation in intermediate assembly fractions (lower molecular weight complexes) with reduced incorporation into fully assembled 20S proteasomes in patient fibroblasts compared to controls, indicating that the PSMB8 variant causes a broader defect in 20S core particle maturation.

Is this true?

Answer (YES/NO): NO